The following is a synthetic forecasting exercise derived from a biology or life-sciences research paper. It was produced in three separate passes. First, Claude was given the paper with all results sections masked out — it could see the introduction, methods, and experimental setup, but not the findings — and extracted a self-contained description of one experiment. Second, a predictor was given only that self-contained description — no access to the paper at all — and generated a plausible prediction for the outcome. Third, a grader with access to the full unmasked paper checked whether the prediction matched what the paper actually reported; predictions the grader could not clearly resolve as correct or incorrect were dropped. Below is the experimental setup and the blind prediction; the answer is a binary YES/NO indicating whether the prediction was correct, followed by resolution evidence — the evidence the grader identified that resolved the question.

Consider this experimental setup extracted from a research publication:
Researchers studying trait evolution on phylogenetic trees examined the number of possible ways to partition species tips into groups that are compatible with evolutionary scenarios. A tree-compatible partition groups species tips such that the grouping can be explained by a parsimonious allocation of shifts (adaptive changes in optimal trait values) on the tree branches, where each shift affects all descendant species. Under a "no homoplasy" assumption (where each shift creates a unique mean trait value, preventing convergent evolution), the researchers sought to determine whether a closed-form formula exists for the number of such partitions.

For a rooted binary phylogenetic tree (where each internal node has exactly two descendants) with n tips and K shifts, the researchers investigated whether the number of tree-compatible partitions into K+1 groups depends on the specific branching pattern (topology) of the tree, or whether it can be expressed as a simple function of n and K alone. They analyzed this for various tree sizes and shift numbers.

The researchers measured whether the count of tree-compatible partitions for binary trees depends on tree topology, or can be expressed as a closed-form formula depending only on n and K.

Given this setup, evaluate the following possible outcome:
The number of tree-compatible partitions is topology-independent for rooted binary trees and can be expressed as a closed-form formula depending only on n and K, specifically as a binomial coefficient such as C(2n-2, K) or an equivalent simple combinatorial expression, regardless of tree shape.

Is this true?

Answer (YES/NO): YES